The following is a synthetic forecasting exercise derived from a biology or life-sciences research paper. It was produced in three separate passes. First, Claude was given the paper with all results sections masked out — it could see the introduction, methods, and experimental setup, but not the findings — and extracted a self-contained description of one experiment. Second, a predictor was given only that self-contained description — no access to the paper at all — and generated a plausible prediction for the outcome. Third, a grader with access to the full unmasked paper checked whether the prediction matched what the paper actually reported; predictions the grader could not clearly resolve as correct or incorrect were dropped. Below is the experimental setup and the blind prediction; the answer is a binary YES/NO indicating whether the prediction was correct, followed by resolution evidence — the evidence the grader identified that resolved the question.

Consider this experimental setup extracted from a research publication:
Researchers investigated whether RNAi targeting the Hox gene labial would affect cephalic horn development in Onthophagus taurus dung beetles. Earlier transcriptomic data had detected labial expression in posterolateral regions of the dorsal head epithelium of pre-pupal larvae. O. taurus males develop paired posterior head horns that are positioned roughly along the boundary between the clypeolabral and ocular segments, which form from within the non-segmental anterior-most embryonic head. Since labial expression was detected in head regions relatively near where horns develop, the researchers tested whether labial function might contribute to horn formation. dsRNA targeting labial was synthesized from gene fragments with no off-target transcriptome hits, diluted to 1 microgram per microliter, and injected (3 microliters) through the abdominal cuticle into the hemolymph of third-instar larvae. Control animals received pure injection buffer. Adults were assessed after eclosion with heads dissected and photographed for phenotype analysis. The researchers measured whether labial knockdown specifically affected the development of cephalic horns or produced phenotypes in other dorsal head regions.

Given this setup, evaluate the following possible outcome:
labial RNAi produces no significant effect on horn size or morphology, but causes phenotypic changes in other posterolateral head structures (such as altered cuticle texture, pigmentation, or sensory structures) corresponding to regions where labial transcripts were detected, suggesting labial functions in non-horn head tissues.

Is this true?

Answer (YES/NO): NO